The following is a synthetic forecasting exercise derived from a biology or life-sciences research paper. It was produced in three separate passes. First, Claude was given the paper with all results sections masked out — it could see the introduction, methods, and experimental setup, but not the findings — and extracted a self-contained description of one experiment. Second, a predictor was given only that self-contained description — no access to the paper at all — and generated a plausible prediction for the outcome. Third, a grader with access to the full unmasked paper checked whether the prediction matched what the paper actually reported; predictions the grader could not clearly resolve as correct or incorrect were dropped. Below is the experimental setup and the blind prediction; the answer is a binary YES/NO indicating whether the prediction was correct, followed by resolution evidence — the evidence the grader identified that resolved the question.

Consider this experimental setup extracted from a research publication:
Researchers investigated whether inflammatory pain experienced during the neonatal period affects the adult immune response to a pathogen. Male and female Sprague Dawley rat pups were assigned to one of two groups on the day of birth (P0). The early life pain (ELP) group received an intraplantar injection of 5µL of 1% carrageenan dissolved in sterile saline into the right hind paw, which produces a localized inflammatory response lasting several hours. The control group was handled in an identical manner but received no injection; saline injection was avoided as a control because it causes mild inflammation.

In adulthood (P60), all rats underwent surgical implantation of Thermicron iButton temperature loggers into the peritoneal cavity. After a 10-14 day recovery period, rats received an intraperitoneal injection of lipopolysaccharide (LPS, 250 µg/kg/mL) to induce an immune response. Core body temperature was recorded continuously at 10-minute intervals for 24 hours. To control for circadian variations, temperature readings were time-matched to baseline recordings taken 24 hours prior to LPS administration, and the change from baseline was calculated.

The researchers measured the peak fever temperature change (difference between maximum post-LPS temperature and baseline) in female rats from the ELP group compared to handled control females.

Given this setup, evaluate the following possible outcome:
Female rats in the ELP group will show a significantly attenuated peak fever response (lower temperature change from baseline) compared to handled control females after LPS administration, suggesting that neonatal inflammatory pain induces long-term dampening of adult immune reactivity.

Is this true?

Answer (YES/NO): NO